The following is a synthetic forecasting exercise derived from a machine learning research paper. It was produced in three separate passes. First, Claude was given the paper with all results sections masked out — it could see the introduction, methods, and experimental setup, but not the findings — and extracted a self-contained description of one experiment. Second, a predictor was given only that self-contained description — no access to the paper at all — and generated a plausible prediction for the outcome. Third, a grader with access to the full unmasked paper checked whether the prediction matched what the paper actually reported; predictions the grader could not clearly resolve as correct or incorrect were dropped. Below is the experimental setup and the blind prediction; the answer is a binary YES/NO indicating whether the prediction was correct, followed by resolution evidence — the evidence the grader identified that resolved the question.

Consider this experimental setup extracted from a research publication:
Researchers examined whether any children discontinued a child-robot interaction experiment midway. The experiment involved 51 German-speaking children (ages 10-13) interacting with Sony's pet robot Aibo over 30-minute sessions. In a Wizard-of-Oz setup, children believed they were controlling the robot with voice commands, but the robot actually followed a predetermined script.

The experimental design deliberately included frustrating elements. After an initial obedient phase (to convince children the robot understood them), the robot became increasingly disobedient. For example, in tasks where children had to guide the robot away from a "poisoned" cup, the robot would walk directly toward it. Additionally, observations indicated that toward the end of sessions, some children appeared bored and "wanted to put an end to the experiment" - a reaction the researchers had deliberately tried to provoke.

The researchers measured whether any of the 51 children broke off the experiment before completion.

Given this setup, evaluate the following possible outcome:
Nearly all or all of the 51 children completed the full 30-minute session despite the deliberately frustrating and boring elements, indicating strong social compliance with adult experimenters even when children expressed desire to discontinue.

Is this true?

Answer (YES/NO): YES